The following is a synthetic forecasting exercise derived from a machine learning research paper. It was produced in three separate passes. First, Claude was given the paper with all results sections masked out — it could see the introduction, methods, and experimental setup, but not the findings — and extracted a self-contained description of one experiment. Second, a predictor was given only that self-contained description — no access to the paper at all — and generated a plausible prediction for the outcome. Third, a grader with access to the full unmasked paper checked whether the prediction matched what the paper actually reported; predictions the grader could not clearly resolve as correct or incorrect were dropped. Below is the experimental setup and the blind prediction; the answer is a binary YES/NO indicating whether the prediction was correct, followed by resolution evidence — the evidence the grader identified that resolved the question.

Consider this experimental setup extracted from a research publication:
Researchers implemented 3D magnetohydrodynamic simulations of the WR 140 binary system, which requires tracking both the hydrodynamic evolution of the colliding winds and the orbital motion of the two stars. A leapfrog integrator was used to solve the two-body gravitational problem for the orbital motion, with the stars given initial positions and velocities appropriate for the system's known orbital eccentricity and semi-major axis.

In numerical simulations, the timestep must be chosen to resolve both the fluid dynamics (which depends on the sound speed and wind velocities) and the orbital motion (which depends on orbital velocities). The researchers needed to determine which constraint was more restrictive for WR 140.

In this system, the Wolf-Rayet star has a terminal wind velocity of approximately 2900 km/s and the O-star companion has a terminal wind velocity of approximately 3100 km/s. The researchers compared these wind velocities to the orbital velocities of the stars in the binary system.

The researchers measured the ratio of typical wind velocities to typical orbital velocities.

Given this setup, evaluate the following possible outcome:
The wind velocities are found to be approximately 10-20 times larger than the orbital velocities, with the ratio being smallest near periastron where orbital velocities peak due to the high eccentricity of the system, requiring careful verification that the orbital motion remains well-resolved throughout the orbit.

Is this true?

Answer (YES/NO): NO